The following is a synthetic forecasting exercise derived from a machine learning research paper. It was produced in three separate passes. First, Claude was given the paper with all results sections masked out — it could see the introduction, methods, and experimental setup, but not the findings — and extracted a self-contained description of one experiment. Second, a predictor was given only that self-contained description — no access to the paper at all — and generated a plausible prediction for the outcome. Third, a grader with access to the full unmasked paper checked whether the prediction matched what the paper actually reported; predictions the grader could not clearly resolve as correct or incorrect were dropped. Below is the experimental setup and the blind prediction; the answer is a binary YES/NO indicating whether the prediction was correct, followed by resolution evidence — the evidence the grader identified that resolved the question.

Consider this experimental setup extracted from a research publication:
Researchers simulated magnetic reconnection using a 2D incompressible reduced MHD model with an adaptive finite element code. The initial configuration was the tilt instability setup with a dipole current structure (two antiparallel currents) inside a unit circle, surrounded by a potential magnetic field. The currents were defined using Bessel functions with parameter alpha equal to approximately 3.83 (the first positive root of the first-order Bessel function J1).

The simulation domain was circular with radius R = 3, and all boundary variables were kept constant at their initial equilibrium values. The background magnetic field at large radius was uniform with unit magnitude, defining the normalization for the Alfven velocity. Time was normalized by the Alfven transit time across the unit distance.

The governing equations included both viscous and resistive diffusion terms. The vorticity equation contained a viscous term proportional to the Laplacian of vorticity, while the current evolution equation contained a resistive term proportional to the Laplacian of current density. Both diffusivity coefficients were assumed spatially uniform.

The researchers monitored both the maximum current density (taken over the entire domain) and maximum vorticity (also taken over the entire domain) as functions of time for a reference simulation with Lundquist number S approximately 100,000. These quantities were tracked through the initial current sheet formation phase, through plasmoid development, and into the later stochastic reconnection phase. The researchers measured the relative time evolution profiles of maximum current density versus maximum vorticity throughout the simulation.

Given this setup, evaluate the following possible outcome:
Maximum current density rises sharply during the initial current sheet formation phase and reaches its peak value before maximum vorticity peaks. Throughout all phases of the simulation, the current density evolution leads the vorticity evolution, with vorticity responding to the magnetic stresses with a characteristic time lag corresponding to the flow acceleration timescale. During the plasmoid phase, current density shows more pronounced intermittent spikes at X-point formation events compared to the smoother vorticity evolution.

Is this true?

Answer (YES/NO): NO